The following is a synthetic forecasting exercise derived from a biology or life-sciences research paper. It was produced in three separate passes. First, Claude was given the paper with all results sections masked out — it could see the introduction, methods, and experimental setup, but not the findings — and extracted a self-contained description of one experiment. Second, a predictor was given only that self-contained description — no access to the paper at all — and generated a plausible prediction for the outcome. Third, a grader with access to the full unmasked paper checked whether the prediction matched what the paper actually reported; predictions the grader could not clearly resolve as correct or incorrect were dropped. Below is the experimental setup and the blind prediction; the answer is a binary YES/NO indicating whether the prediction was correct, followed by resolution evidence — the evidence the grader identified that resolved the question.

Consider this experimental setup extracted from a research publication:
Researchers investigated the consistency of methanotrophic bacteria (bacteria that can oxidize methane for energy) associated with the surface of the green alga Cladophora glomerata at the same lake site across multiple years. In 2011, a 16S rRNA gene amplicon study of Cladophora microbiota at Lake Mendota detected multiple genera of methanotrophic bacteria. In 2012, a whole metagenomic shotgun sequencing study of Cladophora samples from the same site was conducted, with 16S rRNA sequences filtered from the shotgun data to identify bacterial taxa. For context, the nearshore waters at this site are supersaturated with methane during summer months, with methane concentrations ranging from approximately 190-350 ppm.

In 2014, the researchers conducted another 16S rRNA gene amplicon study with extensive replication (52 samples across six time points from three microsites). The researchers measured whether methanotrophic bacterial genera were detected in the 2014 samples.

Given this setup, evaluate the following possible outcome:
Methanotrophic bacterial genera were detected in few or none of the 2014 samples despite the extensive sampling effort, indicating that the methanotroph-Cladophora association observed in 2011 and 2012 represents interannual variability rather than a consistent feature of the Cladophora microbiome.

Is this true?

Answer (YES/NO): NO